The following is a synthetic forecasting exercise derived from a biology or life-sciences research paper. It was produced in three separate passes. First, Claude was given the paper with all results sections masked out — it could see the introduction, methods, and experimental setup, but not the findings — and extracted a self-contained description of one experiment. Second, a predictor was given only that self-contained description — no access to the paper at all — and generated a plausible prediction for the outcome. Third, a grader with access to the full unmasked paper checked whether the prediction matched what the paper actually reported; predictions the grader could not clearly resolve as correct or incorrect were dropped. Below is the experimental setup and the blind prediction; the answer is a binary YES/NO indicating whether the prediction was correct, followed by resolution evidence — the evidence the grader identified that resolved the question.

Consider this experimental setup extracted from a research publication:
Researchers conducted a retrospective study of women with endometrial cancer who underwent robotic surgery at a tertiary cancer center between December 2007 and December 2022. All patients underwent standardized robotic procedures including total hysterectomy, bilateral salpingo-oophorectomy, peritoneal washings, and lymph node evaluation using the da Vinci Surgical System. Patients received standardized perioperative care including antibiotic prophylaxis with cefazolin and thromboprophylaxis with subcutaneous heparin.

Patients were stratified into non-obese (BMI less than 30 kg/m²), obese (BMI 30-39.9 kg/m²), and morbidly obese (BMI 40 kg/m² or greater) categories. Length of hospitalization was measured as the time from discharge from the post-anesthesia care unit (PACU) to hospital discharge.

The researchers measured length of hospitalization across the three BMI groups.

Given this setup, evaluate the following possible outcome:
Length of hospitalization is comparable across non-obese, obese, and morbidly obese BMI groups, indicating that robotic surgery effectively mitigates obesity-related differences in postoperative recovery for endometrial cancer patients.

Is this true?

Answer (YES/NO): YES